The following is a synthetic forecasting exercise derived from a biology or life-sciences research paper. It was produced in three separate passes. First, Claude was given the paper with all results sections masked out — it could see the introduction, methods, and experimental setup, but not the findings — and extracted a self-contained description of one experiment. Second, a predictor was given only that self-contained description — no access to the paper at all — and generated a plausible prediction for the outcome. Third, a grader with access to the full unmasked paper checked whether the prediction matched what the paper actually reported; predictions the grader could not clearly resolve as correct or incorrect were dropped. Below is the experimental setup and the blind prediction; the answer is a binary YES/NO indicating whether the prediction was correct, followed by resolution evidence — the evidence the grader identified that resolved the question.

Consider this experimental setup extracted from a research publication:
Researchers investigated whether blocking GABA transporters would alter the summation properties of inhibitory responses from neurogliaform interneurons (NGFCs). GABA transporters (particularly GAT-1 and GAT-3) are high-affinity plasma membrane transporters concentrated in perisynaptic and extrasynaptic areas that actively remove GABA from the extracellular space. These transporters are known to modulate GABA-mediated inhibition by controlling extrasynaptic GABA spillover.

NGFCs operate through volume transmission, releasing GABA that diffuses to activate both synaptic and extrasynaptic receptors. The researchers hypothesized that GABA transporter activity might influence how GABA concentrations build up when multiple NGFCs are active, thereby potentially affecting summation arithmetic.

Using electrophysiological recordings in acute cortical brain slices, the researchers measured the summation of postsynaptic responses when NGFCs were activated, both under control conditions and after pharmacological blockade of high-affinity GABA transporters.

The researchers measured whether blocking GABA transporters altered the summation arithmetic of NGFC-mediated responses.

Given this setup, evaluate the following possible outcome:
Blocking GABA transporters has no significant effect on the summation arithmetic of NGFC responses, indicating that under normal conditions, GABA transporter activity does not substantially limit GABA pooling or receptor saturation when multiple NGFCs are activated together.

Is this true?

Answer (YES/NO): YES